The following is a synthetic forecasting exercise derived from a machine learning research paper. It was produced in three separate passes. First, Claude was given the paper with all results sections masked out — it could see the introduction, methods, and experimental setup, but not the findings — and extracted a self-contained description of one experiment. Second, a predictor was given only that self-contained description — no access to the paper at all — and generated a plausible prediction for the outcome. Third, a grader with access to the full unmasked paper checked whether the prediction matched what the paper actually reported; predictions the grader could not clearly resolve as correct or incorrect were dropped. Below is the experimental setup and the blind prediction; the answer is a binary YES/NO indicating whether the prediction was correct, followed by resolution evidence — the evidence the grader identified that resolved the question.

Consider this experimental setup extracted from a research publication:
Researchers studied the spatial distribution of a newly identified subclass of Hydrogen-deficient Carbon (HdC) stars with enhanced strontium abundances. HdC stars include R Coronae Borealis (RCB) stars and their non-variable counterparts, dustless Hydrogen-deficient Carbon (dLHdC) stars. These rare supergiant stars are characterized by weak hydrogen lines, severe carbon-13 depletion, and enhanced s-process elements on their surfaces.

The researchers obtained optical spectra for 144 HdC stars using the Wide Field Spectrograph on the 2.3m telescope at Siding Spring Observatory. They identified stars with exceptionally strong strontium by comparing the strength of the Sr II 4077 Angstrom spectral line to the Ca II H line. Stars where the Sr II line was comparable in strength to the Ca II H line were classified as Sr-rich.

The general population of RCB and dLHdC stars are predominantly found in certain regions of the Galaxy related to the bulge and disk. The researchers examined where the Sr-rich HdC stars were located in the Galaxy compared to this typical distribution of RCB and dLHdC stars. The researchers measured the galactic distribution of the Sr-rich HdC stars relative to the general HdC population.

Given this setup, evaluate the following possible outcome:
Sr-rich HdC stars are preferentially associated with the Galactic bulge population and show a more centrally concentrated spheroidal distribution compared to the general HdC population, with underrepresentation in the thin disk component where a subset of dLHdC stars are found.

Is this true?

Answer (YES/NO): NO